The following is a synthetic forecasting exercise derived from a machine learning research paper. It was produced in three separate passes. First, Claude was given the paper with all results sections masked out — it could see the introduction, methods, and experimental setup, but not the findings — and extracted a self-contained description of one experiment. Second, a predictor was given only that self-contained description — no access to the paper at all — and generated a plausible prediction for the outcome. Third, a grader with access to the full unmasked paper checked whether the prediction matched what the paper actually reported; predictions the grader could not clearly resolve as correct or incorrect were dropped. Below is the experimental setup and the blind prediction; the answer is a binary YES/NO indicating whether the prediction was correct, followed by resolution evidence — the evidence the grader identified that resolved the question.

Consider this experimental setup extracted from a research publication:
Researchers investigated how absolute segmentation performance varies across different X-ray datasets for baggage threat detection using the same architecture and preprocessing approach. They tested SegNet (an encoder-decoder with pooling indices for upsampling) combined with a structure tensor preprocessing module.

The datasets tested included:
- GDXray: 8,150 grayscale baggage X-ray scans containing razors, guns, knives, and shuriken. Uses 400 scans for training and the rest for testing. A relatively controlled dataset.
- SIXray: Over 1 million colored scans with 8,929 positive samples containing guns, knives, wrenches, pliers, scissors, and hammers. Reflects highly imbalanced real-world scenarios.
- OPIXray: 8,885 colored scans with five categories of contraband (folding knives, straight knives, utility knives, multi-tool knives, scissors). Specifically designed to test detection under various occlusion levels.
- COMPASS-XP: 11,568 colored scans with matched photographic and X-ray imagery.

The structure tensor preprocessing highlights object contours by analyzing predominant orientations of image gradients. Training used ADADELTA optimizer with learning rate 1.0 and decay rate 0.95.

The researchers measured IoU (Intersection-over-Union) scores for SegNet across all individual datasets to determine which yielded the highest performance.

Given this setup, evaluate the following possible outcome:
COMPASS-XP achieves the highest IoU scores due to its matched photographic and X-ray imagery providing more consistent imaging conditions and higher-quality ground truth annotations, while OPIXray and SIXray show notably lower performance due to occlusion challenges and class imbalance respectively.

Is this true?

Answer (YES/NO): NO